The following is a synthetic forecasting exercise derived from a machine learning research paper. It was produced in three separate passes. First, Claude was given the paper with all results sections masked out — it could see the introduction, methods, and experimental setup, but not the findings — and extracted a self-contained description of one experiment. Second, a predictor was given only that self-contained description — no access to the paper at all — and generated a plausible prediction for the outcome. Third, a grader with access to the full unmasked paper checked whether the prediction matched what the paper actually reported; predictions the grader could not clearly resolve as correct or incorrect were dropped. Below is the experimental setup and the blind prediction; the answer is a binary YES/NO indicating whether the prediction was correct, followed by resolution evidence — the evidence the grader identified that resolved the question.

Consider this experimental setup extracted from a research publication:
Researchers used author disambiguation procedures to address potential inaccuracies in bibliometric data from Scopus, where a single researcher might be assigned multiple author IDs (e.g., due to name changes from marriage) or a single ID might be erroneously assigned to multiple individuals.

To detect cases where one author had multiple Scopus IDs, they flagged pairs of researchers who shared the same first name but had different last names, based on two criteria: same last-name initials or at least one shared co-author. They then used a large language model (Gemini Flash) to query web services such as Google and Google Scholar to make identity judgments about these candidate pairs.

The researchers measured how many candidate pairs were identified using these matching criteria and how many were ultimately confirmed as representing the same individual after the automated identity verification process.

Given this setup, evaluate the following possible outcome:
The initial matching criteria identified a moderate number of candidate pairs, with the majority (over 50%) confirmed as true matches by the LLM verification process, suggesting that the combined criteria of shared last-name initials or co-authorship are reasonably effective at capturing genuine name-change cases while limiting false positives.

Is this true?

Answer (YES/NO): NO